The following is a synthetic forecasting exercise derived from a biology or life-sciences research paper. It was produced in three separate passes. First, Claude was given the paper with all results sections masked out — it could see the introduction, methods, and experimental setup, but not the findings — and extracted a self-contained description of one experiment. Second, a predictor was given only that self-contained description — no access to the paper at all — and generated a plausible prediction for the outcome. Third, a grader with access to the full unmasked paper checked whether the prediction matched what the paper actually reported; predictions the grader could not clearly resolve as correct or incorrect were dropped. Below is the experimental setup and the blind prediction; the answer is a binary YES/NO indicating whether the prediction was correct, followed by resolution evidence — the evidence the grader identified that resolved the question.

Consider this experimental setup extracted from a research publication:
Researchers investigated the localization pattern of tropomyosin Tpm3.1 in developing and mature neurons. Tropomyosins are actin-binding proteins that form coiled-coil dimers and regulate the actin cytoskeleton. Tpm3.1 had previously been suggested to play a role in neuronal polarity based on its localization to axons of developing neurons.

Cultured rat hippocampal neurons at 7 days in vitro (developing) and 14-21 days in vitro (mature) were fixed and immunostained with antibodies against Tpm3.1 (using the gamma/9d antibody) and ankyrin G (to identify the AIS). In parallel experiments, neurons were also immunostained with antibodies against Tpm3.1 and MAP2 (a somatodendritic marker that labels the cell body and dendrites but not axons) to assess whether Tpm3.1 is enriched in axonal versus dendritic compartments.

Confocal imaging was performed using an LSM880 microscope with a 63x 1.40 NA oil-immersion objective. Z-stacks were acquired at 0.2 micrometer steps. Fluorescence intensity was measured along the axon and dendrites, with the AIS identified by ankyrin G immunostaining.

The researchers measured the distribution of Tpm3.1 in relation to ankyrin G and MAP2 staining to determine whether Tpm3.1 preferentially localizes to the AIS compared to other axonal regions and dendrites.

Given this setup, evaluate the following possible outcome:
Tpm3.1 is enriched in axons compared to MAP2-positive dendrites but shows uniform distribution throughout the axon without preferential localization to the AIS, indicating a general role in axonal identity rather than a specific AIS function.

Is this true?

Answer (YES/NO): NO